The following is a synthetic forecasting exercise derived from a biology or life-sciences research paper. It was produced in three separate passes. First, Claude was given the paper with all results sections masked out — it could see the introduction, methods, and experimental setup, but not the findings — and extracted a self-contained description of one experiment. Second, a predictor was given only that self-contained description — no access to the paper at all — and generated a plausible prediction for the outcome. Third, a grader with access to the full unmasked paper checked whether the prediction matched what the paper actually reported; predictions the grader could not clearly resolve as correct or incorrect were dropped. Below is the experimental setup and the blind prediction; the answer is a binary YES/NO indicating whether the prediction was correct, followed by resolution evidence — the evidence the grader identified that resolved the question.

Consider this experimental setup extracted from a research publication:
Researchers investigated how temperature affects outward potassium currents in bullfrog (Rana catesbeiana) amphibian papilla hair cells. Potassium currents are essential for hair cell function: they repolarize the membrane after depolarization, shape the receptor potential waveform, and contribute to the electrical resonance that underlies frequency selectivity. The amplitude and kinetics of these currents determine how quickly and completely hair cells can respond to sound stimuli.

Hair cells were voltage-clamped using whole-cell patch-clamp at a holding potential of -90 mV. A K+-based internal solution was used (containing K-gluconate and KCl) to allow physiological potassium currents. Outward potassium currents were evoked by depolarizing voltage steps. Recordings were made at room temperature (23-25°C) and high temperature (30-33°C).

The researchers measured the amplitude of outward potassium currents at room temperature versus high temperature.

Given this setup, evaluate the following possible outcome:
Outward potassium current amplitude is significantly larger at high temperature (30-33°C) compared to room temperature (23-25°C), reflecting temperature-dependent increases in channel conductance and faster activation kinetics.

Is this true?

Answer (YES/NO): YES